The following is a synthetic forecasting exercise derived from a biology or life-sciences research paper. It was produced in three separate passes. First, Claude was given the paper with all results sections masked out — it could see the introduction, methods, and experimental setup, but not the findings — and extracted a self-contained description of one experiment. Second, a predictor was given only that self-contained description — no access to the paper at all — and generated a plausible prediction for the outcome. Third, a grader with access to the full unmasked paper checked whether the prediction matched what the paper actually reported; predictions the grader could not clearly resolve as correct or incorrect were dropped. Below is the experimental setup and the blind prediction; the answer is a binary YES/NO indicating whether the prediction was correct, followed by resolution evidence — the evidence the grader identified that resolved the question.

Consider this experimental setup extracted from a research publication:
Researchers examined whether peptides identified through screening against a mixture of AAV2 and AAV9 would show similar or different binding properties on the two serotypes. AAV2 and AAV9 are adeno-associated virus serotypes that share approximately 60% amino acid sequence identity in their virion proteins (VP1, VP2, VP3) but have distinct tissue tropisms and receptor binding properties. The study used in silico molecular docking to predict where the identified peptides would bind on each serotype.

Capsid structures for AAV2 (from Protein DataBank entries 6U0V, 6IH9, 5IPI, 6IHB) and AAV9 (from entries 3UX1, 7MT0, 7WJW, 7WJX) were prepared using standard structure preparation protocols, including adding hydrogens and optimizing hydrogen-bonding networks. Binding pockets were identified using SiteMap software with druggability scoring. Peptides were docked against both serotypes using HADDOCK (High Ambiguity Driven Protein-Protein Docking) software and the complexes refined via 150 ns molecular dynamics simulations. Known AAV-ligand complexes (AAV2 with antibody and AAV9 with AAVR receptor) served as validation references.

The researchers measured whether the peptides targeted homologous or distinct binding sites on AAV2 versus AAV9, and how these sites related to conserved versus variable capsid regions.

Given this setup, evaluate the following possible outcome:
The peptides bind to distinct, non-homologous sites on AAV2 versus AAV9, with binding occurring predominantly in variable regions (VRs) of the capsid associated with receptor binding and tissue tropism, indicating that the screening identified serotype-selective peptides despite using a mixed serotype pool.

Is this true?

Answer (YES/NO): NO